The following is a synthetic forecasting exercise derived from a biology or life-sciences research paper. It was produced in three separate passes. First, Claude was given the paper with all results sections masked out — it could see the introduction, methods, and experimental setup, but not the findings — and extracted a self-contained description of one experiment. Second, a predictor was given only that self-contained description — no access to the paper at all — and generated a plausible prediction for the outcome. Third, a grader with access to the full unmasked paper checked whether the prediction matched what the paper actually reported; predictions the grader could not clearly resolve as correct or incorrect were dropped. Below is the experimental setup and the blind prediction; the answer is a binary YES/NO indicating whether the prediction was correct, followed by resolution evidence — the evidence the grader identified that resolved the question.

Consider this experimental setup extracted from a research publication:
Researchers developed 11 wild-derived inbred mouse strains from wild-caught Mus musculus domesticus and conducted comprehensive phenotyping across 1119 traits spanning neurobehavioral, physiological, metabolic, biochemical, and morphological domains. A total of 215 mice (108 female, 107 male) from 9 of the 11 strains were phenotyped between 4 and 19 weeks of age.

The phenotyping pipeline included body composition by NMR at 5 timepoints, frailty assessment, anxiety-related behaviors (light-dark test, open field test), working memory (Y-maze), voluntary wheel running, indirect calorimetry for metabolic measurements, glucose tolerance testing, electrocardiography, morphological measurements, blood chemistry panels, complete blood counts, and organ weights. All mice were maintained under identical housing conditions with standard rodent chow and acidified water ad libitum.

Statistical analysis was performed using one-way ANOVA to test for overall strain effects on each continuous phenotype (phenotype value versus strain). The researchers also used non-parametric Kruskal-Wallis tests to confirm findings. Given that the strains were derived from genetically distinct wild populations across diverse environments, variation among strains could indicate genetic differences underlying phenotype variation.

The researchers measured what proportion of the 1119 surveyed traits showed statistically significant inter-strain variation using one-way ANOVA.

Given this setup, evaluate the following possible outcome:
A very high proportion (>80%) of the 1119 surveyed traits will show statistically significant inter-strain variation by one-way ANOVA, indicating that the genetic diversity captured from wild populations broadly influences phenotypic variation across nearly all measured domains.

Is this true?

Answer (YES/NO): YES